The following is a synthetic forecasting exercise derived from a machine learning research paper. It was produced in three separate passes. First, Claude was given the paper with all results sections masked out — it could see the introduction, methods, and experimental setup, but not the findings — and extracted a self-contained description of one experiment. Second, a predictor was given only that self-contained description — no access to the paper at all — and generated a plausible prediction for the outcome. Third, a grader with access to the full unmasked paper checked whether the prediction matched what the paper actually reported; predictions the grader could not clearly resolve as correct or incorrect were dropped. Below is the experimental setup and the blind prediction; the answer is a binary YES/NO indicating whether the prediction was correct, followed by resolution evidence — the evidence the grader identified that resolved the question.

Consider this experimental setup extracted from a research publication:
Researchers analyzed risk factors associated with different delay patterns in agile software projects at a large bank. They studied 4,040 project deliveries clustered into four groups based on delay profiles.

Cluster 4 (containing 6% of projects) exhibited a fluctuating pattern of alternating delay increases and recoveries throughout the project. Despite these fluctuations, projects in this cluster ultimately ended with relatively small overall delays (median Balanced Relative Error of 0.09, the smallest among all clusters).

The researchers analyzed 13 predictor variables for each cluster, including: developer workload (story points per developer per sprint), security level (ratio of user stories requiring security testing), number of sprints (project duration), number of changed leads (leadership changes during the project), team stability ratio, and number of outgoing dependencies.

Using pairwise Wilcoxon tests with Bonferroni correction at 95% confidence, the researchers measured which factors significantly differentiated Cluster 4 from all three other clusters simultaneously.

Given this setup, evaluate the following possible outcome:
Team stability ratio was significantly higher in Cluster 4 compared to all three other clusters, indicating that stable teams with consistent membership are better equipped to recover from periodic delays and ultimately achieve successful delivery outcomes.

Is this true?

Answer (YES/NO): NO